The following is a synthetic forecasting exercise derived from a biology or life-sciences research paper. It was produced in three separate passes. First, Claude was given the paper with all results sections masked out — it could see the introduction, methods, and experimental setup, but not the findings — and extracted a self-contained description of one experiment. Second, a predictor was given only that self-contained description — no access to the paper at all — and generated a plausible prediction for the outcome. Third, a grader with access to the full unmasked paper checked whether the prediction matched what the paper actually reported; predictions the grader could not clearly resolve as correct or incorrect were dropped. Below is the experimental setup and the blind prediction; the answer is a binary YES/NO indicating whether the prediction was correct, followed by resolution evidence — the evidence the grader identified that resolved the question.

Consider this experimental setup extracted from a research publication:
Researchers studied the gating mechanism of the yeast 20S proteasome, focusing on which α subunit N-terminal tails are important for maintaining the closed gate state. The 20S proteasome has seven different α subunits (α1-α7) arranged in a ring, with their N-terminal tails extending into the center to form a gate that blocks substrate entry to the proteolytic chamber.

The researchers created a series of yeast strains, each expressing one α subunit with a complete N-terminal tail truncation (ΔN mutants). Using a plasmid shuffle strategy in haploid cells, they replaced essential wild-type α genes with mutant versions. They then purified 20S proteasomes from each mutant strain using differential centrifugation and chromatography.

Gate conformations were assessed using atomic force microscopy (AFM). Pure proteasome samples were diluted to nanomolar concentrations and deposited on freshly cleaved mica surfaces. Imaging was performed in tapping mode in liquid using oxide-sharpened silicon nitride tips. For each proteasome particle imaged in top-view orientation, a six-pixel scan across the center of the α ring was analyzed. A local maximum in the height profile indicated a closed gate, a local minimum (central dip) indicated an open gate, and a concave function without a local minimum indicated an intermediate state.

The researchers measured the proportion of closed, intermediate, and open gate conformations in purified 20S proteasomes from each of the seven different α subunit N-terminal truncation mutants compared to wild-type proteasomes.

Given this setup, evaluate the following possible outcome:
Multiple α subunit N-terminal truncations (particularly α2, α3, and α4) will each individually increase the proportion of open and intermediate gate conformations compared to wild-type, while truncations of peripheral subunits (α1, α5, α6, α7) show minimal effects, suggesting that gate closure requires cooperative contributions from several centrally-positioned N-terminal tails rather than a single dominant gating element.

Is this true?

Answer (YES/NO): NO